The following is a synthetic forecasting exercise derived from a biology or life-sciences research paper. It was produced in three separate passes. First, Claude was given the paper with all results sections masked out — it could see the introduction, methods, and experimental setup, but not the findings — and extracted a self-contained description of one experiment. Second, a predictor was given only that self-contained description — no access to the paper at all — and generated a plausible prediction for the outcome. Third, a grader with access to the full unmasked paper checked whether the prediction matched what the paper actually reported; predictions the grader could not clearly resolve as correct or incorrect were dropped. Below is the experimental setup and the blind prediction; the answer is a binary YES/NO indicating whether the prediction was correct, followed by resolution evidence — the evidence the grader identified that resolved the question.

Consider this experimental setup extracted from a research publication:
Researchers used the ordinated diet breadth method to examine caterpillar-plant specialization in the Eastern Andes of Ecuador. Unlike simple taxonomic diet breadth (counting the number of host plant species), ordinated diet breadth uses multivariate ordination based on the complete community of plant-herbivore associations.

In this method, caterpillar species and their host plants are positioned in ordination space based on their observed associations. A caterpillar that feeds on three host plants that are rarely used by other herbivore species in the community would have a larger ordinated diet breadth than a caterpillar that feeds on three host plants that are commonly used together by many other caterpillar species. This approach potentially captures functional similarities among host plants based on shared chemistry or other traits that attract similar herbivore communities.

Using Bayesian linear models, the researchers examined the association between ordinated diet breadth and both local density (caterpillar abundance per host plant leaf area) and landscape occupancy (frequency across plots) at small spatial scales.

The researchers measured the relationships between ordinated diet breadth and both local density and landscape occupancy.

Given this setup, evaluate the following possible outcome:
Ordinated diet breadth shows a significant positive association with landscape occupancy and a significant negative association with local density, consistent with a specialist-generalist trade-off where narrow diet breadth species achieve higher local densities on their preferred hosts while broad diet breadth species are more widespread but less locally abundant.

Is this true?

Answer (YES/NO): YES